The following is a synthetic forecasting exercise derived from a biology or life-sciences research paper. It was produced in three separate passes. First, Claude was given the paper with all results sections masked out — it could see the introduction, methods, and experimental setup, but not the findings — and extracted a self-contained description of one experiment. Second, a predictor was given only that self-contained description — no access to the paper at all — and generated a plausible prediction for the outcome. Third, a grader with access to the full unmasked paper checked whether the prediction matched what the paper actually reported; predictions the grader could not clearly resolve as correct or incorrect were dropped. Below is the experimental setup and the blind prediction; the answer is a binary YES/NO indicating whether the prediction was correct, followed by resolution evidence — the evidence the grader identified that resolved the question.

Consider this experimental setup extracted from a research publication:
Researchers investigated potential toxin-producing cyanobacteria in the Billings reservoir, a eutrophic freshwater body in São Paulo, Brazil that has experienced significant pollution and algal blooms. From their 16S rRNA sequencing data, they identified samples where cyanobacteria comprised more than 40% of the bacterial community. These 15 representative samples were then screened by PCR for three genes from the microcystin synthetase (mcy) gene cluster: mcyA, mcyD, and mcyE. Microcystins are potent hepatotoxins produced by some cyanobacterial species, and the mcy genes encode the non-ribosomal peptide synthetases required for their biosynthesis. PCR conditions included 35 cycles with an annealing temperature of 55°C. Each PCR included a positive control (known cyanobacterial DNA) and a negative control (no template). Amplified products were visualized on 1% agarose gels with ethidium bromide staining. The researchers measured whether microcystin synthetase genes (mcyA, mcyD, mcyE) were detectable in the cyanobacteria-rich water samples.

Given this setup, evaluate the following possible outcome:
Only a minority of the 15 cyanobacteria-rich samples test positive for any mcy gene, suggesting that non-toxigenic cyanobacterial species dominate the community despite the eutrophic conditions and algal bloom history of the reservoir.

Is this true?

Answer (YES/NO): NO